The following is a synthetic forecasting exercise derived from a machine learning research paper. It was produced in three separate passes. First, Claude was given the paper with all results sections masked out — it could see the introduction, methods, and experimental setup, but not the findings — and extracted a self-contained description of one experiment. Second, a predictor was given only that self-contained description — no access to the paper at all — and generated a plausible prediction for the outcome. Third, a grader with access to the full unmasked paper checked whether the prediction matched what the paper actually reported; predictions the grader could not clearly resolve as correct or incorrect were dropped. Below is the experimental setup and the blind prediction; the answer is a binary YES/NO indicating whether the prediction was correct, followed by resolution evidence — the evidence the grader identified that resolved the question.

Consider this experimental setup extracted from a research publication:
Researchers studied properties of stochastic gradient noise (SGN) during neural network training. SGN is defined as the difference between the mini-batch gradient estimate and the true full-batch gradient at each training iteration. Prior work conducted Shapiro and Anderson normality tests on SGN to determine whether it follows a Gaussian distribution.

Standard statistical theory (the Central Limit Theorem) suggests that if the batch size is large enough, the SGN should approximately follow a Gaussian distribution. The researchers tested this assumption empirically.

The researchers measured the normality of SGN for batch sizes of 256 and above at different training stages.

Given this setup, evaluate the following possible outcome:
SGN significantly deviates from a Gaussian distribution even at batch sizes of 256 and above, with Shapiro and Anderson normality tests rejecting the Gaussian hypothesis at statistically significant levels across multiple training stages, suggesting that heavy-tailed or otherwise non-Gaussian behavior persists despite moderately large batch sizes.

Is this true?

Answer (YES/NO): NO